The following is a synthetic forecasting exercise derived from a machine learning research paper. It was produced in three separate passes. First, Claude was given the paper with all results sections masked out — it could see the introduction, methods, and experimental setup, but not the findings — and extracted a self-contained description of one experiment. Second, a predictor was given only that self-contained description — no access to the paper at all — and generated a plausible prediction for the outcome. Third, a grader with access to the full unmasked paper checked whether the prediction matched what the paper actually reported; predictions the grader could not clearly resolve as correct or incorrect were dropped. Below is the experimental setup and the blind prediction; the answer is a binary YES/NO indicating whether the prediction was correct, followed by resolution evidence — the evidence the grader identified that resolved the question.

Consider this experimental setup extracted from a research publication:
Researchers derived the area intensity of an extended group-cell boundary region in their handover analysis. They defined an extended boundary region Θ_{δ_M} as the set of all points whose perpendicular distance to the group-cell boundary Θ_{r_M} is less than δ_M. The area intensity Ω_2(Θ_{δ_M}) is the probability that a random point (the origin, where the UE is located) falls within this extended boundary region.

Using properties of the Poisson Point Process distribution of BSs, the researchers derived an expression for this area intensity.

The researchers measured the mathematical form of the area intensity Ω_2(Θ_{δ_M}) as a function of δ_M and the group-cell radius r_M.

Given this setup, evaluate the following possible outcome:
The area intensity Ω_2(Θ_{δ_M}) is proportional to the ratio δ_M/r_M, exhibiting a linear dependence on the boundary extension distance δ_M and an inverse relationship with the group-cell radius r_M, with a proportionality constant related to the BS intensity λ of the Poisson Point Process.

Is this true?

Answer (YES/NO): NO